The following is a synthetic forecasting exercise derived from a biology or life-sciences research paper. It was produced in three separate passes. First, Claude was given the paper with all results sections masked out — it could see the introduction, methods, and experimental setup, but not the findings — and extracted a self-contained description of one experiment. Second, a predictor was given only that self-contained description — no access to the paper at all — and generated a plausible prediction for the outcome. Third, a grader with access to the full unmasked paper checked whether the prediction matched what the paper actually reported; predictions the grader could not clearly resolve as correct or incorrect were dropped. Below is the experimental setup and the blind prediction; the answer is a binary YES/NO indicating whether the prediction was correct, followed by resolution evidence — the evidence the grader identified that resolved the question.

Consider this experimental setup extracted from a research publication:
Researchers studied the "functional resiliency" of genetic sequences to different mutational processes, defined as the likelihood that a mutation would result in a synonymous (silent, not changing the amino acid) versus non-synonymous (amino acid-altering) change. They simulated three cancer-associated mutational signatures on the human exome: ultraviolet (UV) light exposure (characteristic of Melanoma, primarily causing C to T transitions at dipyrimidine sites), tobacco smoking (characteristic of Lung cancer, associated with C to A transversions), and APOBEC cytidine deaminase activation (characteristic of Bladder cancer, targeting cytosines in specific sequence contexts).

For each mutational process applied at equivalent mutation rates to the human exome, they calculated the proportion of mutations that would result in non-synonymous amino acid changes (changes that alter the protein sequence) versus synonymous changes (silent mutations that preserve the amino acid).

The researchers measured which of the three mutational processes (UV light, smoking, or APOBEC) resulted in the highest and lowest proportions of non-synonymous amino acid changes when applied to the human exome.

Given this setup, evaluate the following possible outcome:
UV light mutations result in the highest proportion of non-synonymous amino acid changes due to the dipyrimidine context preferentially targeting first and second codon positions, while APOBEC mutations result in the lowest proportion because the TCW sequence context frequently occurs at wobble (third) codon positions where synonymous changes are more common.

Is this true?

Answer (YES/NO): NO